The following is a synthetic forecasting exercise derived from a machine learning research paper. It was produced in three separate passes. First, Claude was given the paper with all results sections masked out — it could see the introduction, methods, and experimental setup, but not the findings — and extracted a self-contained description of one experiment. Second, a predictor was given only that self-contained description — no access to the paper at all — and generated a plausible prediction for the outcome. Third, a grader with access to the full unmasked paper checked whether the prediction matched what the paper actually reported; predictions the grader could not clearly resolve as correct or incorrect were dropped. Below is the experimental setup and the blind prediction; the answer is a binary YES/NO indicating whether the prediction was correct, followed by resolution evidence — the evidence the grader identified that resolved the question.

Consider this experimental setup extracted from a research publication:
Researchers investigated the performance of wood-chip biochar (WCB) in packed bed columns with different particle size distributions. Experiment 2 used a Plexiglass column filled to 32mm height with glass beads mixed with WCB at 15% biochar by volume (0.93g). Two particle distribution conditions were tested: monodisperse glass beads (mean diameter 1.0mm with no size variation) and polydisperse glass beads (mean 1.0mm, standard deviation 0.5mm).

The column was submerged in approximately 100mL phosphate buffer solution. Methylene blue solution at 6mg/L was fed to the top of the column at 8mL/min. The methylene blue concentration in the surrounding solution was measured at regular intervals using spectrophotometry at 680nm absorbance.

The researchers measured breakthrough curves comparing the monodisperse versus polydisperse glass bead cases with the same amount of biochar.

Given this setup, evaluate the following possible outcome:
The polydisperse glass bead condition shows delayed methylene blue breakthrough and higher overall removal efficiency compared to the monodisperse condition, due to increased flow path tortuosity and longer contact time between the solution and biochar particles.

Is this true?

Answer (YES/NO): NO